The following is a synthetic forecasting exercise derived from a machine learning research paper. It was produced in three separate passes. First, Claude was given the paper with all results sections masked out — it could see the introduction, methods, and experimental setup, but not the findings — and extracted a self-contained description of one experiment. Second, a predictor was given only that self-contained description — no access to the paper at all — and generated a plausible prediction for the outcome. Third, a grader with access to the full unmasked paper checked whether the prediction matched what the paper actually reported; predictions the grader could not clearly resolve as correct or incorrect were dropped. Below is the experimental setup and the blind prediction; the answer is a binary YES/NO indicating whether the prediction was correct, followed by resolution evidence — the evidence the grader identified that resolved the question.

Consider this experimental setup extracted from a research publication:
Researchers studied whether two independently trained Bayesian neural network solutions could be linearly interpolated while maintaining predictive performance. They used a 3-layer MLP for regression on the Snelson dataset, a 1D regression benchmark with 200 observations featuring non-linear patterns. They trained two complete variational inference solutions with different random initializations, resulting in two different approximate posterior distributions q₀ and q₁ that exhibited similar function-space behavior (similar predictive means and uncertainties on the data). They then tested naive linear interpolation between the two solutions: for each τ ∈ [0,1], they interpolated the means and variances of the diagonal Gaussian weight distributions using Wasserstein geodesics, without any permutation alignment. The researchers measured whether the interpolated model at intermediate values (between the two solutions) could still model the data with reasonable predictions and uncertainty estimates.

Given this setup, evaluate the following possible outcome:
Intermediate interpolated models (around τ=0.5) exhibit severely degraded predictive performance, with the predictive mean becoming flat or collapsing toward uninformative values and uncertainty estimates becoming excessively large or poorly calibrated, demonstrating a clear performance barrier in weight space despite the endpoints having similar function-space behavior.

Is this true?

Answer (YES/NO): YES